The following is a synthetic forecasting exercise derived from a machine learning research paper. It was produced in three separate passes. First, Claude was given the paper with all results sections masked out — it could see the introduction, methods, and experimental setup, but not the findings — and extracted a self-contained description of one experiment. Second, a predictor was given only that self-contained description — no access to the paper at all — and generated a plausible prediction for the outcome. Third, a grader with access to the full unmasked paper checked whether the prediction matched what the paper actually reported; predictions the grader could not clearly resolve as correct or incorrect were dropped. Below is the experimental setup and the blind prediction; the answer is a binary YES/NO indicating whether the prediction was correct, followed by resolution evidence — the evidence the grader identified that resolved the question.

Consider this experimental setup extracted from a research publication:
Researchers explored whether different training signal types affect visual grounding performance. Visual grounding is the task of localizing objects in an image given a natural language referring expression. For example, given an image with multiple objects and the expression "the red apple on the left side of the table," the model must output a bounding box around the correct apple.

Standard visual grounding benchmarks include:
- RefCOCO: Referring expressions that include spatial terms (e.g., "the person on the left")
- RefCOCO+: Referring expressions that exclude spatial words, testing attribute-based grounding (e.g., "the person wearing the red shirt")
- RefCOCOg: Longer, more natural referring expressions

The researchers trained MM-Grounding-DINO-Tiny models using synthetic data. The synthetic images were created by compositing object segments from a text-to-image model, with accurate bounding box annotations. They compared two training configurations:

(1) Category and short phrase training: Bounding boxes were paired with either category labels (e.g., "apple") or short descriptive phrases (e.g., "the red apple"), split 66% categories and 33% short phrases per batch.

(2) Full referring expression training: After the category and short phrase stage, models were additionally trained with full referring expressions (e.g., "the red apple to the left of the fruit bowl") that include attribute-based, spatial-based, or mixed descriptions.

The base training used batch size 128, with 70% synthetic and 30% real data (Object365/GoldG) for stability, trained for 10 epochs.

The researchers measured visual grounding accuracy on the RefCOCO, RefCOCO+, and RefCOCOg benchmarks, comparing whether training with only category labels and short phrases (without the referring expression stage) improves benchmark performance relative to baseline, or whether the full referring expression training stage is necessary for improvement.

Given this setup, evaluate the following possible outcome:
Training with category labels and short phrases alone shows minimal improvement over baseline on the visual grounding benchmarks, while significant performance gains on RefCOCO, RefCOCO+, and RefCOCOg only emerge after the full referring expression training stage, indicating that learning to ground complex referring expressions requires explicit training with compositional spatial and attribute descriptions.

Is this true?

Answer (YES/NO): NO